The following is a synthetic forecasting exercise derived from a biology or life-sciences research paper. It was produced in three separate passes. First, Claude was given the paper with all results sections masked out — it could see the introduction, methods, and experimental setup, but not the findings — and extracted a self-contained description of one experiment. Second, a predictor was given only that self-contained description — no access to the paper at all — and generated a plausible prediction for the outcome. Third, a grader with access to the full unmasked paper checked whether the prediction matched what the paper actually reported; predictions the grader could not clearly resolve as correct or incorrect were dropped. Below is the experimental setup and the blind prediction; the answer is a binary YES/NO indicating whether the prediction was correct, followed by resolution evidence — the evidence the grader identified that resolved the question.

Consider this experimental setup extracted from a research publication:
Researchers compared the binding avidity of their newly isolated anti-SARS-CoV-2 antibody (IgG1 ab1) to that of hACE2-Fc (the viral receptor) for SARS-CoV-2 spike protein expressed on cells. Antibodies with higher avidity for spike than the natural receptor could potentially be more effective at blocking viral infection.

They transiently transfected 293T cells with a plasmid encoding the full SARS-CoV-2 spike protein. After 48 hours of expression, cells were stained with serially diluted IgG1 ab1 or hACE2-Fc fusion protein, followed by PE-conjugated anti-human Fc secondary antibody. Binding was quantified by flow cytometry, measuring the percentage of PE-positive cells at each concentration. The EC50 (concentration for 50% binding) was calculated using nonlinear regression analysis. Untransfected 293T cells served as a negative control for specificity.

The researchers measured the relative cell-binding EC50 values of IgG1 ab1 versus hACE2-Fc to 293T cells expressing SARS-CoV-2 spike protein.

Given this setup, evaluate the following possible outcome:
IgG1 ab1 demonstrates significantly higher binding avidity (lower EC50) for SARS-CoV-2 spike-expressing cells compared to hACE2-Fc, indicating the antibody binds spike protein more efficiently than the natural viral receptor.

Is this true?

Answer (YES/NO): YES